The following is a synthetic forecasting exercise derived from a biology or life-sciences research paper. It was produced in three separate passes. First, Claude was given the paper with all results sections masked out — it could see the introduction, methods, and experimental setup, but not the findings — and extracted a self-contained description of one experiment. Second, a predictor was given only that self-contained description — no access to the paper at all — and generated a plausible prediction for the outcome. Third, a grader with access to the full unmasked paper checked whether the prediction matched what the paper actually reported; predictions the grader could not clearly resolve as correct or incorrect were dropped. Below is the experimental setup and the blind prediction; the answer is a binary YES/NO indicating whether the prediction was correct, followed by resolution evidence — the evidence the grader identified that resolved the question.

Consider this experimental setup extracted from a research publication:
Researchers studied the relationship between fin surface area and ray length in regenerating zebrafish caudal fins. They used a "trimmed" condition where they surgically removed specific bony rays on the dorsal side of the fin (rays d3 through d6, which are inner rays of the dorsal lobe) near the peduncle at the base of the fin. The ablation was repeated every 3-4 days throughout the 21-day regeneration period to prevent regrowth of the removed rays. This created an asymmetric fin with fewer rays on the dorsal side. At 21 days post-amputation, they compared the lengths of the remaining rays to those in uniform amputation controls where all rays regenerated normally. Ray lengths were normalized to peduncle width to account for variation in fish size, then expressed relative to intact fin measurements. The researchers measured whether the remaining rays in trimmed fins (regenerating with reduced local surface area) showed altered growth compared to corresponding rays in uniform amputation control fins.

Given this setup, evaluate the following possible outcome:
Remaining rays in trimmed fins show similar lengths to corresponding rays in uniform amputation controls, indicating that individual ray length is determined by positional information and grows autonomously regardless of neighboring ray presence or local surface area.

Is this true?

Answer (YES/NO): YES